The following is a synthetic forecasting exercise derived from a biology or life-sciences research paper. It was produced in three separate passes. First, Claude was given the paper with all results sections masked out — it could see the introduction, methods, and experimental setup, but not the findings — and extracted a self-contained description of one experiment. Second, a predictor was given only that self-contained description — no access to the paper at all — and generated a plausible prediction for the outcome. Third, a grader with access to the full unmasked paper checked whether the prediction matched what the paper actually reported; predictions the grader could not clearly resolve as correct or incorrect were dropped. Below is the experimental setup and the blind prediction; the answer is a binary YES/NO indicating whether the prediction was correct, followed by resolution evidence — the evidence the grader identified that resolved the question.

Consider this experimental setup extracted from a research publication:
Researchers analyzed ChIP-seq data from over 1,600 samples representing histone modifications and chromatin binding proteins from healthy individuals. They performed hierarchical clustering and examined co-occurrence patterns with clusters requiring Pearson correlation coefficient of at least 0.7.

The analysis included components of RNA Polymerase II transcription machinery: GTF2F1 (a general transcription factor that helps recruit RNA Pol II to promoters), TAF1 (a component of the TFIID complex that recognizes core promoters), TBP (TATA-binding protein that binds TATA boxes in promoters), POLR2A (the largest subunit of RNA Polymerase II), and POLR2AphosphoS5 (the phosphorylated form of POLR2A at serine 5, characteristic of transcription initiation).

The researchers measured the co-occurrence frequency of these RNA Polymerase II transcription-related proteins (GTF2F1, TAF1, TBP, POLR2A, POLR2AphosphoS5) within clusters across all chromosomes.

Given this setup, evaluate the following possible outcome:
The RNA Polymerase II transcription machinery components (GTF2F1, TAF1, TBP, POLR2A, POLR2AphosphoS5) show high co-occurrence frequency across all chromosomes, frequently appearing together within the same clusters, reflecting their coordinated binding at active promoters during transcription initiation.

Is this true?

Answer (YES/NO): YES